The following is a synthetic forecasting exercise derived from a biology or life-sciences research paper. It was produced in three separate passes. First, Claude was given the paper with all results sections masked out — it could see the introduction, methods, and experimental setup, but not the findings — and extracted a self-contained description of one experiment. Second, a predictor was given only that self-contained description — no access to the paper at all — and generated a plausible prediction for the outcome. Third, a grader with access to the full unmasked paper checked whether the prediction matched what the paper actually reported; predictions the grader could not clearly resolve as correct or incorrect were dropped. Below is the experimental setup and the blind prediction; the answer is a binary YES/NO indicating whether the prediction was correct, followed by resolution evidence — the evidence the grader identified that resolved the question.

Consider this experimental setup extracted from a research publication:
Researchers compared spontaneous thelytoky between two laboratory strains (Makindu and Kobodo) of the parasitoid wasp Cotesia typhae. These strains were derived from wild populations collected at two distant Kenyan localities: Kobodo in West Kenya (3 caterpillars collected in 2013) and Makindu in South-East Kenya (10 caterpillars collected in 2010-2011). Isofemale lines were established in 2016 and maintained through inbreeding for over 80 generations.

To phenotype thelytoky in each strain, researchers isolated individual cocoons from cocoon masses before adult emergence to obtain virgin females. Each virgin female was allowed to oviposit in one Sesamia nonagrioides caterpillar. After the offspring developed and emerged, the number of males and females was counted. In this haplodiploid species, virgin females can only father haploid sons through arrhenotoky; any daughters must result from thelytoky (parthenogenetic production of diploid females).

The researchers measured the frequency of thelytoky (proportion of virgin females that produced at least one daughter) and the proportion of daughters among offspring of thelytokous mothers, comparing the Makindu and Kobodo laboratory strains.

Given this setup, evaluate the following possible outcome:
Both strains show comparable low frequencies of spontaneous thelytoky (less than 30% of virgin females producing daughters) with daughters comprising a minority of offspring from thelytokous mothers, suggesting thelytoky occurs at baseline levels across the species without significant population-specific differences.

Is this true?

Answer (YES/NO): NO